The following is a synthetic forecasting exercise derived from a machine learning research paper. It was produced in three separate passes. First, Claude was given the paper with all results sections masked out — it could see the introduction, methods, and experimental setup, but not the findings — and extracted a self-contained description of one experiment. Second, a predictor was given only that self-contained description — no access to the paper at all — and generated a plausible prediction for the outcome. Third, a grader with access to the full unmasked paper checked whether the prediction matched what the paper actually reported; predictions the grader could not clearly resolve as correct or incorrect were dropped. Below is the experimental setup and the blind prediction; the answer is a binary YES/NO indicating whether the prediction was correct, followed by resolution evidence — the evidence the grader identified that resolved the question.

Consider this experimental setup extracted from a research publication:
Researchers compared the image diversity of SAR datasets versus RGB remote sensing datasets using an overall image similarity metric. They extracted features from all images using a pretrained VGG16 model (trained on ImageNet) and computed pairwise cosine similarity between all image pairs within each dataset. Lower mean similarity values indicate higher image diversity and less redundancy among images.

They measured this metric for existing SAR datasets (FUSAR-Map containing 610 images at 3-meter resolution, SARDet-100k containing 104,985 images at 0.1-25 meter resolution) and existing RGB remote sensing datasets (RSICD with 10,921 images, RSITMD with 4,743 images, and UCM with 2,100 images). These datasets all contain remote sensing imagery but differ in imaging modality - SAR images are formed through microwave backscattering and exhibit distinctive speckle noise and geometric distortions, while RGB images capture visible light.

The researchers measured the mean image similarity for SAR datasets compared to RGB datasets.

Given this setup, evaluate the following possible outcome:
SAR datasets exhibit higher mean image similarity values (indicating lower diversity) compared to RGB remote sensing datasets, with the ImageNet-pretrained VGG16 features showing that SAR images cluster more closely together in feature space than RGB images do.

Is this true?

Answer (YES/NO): YES